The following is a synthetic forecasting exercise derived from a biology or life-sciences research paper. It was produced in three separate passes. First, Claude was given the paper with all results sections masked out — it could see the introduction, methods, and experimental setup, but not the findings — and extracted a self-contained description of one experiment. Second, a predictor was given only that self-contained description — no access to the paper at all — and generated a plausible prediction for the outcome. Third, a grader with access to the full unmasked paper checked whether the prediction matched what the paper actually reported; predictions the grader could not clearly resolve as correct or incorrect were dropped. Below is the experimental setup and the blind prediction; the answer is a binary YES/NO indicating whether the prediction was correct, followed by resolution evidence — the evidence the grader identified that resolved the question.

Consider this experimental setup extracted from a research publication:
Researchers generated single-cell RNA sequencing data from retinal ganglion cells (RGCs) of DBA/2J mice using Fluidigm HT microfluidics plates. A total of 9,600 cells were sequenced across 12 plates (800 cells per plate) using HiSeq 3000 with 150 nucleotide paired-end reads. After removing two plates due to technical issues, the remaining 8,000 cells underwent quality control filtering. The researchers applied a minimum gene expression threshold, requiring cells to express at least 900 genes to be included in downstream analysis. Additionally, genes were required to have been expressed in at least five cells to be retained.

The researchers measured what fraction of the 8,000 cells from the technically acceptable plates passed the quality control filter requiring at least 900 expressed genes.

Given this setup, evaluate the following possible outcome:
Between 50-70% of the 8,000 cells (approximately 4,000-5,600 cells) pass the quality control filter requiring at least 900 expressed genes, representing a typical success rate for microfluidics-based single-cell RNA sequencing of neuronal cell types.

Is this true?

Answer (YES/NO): NO